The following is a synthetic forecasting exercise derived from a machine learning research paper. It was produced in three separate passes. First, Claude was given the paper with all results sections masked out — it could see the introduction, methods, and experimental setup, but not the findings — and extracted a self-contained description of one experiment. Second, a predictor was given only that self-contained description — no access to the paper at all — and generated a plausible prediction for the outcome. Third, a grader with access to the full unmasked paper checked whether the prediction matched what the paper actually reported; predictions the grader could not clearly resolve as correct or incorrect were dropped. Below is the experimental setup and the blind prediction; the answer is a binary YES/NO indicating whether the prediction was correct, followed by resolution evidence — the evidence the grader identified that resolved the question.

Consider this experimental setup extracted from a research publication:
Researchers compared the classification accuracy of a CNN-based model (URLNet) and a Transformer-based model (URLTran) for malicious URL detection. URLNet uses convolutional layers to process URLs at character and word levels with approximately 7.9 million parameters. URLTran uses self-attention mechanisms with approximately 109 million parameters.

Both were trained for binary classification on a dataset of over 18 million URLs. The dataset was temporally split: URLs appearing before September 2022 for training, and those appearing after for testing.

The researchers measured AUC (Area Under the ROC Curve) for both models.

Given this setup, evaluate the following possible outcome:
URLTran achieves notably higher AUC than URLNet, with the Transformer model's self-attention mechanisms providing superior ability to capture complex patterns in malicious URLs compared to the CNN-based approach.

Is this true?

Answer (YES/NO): NO